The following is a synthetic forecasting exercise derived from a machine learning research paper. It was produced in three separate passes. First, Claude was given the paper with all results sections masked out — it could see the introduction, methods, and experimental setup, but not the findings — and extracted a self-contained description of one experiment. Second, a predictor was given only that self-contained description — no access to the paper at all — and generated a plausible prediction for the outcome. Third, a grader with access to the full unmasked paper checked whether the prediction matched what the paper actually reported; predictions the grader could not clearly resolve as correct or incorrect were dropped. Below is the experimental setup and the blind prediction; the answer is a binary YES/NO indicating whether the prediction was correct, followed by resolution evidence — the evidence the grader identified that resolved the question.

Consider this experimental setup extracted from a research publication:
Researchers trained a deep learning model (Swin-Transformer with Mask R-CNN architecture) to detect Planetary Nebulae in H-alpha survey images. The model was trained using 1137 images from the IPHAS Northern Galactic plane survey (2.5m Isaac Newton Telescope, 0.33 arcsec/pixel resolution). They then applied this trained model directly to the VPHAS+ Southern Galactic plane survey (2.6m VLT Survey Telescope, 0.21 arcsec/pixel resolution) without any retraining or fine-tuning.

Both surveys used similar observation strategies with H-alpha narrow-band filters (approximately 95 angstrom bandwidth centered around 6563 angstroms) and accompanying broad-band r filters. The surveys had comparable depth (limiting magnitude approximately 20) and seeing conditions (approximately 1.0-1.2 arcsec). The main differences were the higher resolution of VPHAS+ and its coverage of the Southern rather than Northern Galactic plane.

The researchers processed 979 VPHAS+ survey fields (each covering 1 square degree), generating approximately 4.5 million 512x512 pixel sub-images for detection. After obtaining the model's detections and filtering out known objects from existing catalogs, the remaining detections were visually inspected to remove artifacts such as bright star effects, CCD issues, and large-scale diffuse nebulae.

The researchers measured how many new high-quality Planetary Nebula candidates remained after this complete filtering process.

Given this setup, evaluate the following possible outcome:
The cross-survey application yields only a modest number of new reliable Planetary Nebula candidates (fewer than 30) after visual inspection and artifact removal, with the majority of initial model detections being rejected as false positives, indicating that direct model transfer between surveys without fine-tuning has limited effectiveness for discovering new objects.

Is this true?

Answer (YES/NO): NO